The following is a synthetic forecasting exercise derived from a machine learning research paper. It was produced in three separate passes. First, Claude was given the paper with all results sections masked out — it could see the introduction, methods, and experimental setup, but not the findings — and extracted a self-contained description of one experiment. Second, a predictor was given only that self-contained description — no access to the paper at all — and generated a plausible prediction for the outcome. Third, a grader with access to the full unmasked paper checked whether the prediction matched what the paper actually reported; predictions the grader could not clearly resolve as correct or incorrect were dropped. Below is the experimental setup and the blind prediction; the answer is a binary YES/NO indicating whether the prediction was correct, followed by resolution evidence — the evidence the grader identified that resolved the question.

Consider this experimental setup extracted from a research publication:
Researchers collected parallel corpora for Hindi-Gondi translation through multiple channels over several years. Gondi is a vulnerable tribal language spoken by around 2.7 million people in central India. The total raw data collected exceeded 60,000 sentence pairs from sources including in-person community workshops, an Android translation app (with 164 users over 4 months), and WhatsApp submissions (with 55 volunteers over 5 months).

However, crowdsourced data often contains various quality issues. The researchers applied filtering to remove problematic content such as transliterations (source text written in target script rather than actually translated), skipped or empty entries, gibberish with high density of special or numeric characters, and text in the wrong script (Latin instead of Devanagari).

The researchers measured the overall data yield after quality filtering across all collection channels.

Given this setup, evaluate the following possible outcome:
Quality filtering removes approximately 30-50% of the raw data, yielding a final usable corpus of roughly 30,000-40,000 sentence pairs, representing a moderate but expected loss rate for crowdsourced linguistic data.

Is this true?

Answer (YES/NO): NO